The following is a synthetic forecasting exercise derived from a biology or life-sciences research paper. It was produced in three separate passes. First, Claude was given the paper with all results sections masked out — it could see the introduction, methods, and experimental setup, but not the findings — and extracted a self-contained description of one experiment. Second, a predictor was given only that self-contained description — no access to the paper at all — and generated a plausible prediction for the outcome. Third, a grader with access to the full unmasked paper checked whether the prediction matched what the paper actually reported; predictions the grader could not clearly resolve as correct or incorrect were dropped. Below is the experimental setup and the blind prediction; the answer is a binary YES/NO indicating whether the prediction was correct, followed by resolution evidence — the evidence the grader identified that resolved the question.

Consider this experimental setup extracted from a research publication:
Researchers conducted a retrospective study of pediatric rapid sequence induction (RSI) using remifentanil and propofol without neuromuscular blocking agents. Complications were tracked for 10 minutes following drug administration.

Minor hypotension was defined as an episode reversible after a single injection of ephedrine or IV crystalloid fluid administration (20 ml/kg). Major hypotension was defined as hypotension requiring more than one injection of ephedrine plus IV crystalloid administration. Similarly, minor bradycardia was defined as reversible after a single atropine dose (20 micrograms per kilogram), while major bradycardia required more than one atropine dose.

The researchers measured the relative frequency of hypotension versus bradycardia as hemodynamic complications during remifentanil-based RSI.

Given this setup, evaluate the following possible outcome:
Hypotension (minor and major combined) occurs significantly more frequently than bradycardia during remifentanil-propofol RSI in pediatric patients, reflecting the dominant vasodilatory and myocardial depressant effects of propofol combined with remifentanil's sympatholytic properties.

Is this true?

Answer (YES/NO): YES